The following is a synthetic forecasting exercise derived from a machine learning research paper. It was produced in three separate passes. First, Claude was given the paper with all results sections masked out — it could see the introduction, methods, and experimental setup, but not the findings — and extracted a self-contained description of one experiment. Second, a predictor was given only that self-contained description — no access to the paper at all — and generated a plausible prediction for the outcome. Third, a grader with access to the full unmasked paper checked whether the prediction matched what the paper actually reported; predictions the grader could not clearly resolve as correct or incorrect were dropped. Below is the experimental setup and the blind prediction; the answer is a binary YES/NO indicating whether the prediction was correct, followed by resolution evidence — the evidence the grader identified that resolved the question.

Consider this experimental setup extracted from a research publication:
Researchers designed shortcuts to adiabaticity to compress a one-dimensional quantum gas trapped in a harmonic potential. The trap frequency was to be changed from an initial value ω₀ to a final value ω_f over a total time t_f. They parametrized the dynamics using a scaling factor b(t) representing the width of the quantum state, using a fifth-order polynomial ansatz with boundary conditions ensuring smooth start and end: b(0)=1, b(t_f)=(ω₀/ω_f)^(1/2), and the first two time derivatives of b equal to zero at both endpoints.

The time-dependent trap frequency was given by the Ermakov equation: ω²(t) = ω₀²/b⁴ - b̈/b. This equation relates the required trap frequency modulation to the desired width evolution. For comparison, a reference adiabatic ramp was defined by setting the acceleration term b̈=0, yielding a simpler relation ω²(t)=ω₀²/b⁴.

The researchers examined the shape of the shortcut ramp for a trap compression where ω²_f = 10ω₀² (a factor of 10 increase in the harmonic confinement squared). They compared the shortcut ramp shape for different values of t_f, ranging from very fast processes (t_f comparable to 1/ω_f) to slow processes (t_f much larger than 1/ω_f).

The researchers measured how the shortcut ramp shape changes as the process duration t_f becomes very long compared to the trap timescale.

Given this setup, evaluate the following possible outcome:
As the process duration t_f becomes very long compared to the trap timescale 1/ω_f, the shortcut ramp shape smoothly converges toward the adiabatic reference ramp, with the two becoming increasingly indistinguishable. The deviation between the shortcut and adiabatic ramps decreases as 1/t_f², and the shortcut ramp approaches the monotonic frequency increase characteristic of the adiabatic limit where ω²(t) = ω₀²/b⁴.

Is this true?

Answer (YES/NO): NO